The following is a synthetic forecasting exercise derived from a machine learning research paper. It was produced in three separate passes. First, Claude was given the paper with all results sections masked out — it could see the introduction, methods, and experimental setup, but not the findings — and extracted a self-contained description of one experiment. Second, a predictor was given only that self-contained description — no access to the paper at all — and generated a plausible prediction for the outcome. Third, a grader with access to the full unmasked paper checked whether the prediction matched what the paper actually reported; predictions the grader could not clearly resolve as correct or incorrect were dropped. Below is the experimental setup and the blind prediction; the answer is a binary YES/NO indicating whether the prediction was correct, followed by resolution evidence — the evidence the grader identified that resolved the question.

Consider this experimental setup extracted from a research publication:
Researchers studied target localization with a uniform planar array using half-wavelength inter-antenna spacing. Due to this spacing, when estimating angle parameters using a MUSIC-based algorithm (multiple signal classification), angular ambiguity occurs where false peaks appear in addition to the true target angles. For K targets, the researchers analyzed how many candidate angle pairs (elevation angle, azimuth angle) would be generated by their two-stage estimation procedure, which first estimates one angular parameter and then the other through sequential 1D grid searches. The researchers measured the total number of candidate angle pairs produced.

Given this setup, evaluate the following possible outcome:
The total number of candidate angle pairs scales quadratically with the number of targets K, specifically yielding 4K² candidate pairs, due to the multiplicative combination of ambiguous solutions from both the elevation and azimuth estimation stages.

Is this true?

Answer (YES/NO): NO